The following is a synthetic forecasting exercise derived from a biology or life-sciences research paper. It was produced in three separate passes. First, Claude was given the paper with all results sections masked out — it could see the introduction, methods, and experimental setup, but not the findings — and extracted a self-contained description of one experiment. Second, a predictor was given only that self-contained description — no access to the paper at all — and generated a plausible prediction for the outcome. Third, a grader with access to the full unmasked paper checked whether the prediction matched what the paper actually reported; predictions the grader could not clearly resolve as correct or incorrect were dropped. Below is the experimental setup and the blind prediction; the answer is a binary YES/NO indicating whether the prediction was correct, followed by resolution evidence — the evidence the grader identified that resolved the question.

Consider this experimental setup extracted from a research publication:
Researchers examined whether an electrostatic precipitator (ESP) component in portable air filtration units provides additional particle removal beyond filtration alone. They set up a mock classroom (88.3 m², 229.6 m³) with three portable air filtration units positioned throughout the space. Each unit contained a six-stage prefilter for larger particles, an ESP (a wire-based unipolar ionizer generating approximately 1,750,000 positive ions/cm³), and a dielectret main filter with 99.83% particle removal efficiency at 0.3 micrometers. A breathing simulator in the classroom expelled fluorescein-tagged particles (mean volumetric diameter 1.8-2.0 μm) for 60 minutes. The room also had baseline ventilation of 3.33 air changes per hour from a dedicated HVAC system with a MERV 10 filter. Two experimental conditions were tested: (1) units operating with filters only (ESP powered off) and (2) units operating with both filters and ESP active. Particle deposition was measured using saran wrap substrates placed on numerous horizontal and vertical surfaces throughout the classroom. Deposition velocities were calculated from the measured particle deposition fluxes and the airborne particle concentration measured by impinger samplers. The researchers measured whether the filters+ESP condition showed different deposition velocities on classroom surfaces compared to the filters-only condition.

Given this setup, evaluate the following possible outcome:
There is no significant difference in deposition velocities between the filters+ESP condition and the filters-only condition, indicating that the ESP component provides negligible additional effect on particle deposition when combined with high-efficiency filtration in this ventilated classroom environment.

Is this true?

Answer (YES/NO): YES